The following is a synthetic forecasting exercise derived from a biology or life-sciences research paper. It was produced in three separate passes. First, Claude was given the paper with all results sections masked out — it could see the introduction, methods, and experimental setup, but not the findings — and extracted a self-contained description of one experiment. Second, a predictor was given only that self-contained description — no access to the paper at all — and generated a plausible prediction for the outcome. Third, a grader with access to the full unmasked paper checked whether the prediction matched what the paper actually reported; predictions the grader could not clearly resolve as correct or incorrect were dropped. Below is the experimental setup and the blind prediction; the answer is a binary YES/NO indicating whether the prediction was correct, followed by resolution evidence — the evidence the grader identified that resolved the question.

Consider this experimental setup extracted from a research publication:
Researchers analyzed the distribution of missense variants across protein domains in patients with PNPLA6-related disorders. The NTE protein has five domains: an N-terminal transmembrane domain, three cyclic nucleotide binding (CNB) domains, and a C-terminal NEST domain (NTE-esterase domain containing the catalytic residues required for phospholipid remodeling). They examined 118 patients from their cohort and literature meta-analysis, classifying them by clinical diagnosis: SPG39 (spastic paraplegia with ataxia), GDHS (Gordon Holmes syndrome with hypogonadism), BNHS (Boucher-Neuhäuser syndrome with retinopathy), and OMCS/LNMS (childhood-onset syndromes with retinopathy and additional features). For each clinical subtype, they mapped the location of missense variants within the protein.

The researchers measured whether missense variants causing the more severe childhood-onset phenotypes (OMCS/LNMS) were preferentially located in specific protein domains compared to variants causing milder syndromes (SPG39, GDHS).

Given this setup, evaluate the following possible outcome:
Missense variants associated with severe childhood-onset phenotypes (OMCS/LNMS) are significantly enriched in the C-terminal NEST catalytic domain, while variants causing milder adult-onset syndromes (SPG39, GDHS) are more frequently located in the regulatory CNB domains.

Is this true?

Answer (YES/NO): NO